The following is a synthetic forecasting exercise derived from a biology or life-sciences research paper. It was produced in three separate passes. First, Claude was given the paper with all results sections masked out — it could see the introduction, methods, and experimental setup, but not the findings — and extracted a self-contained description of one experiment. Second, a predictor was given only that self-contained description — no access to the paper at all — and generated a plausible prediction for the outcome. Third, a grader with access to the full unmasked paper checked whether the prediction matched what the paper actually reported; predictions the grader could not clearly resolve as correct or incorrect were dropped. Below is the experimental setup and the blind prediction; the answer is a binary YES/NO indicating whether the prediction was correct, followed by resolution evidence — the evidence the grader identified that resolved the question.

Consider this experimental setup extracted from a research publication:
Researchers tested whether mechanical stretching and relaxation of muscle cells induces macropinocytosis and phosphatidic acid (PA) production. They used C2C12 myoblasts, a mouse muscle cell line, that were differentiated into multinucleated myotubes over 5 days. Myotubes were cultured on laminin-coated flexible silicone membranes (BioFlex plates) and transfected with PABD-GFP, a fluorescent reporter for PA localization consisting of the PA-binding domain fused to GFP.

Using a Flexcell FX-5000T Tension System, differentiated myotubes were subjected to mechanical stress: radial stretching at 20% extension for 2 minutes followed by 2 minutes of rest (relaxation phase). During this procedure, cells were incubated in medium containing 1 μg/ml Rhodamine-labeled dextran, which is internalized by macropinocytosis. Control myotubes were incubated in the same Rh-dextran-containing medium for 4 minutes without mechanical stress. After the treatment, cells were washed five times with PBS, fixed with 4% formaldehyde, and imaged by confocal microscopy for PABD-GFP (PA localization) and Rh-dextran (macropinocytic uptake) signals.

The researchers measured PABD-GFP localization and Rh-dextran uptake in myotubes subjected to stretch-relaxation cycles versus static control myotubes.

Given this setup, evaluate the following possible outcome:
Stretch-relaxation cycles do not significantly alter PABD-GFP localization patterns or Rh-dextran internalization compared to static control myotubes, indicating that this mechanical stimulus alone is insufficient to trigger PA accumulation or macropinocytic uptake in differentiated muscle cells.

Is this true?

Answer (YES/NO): NO